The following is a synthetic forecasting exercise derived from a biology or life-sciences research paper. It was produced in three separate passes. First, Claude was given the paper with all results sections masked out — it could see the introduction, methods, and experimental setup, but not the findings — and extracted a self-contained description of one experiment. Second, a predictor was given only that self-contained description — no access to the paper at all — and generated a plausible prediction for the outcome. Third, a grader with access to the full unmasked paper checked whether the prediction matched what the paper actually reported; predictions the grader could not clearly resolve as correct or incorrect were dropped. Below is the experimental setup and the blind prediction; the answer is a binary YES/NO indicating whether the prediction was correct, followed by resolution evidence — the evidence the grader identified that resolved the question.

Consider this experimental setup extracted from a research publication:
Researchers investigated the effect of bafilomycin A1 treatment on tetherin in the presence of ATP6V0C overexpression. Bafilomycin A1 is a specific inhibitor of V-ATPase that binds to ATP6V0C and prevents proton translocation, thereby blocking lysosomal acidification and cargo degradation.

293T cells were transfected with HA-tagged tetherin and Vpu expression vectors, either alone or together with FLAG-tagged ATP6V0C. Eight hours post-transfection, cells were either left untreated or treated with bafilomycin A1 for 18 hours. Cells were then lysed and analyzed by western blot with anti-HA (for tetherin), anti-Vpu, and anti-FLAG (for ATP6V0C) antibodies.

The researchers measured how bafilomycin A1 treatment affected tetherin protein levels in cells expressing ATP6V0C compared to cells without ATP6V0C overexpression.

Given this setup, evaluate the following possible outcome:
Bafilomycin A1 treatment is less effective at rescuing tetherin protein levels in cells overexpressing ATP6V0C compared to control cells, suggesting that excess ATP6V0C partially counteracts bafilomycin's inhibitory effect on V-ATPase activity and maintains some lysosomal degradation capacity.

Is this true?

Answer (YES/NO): NO